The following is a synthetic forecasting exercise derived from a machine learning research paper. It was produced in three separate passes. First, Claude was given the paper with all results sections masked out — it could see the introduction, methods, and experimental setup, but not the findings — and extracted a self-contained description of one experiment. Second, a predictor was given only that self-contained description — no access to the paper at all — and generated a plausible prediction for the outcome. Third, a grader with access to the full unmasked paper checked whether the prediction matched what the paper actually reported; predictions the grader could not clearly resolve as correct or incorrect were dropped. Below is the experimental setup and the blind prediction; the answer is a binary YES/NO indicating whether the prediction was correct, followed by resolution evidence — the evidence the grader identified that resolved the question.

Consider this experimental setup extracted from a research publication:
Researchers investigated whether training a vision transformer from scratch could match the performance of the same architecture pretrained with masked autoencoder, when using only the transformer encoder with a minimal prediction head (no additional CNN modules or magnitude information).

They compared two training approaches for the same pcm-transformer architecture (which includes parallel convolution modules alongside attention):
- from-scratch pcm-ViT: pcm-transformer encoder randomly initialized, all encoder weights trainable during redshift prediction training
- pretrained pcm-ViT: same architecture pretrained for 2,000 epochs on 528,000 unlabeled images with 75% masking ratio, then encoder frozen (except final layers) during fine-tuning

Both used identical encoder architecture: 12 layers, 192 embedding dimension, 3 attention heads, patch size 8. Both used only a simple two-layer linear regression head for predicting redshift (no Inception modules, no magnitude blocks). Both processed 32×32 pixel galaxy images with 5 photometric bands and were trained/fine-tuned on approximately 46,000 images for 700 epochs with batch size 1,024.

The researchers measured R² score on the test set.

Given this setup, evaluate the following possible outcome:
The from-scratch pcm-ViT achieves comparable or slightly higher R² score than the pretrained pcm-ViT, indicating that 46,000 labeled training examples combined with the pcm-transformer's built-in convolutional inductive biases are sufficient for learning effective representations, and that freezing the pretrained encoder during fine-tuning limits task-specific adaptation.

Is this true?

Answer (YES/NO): NO